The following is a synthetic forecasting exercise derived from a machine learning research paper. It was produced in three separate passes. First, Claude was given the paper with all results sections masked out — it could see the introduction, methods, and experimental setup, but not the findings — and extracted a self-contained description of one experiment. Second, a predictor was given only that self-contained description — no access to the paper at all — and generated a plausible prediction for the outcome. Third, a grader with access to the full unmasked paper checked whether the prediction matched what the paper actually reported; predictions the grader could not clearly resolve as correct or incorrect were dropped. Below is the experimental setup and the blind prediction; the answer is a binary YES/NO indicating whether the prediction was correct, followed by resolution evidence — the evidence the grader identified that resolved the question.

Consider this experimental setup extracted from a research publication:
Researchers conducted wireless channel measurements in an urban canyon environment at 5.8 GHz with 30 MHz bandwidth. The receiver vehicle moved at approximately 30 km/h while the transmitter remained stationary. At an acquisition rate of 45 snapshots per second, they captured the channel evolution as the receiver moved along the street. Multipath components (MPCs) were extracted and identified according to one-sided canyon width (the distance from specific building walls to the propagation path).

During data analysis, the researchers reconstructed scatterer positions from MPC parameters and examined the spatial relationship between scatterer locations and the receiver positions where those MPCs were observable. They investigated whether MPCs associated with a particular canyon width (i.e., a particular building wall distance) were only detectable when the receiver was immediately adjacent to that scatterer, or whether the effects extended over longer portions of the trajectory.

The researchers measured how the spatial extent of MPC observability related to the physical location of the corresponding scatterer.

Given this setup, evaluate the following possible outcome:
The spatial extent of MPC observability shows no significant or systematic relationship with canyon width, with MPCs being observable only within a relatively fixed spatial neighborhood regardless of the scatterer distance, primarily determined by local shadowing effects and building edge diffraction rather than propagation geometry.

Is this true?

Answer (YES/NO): NO